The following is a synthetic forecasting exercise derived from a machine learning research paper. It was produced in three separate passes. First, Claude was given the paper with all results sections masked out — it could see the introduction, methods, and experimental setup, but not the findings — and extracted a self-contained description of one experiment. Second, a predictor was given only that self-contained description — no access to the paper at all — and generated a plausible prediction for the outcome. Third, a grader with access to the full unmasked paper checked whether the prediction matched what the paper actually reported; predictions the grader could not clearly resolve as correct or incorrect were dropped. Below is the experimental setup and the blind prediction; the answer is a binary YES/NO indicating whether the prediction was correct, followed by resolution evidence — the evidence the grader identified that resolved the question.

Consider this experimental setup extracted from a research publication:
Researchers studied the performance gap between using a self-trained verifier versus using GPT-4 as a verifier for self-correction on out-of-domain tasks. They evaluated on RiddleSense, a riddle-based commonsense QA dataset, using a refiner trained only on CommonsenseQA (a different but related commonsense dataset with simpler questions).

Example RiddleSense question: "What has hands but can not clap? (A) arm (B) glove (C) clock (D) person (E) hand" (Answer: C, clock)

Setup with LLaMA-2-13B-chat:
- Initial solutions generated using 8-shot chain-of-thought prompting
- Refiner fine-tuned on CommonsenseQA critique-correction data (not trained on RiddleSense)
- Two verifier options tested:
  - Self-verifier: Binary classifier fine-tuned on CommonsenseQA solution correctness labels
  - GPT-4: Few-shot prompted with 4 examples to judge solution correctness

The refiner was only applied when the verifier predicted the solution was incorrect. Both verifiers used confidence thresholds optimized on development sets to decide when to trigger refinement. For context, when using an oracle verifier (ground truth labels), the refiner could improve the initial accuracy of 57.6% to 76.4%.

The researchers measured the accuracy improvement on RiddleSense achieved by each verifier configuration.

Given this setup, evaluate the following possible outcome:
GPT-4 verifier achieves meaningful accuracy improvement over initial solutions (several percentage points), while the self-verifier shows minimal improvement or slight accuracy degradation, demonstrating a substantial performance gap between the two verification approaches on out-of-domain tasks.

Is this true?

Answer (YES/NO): YES